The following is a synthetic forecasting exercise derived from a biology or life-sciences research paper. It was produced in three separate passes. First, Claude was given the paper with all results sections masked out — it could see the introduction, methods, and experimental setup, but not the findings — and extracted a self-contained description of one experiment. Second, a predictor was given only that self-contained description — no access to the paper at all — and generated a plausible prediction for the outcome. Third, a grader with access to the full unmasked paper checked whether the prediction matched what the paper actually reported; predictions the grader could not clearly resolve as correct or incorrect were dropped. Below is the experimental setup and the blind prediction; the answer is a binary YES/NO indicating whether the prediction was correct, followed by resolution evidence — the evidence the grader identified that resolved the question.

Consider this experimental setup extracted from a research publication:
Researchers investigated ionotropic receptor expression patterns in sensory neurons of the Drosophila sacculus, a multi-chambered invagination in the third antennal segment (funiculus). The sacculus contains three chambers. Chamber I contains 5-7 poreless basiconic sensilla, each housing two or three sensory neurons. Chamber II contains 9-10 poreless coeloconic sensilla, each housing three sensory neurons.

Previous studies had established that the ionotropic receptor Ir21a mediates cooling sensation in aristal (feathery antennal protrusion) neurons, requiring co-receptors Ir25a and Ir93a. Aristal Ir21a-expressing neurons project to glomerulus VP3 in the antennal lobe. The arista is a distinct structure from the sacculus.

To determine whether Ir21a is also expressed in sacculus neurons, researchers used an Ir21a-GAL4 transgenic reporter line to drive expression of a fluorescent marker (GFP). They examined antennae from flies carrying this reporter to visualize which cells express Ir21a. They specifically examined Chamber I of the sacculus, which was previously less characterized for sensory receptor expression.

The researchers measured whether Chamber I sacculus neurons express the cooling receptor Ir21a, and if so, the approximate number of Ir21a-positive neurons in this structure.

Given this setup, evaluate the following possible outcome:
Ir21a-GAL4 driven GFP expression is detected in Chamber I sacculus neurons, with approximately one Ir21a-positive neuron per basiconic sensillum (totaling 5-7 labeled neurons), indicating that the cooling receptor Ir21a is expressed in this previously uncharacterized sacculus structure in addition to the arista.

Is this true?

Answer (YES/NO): YES